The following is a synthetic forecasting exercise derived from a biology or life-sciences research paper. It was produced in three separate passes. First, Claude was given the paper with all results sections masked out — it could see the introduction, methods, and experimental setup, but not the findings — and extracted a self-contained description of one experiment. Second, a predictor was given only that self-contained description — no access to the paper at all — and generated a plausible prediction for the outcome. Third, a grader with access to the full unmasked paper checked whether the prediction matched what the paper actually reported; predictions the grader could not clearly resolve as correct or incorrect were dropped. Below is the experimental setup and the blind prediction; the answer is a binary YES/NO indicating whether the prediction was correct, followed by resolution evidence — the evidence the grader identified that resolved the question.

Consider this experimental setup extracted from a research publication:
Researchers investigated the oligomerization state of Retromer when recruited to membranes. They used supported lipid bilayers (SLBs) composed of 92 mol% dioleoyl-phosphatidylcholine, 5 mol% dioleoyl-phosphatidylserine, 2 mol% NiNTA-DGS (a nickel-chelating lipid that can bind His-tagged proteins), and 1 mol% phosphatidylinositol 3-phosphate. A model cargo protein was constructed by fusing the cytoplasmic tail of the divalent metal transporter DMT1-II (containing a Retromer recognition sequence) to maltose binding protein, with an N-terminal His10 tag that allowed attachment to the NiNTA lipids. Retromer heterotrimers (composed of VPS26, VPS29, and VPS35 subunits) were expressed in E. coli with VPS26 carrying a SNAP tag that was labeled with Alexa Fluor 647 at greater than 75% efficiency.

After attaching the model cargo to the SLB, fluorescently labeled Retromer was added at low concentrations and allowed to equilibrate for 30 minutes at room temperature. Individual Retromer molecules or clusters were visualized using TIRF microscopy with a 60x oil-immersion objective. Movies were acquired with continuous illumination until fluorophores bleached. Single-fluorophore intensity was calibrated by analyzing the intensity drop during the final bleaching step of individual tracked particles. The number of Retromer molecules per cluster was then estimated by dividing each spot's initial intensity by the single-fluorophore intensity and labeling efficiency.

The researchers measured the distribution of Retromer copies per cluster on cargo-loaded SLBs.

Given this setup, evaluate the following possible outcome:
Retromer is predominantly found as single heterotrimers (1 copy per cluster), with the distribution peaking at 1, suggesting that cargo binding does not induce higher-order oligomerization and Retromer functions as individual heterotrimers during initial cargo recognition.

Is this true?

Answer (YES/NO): NO